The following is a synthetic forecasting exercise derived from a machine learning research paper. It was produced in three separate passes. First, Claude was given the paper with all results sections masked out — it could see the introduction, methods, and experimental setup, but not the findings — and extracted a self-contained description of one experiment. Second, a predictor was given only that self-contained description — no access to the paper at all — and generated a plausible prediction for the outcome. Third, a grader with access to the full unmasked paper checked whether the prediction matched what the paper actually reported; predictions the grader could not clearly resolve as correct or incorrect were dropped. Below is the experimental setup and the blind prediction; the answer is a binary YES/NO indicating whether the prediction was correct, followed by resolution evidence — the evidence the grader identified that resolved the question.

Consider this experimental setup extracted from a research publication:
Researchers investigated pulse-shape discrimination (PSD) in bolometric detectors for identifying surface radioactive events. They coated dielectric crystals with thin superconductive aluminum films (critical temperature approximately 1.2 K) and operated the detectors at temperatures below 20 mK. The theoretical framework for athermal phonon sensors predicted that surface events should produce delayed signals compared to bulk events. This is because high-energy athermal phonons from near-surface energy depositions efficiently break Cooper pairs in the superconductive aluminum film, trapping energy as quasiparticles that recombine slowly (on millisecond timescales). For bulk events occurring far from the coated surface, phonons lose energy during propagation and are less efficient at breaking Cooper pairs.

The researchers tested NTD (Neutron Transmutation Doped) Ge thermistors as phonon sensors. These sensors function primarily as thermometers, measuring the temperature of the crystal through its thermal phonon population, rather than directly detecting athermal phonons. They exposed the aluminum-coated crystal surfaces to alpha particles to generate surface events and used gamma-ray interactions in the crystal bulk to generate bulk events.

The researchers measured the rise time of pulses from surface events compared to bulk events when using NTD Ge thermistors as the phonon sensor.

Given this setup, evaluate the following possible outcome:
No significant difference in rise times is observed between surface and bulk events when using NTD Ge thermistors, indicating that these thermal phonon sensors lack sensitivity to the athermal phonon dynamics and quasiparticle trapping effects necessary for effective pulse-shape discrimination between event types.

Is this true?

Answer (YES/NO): NO